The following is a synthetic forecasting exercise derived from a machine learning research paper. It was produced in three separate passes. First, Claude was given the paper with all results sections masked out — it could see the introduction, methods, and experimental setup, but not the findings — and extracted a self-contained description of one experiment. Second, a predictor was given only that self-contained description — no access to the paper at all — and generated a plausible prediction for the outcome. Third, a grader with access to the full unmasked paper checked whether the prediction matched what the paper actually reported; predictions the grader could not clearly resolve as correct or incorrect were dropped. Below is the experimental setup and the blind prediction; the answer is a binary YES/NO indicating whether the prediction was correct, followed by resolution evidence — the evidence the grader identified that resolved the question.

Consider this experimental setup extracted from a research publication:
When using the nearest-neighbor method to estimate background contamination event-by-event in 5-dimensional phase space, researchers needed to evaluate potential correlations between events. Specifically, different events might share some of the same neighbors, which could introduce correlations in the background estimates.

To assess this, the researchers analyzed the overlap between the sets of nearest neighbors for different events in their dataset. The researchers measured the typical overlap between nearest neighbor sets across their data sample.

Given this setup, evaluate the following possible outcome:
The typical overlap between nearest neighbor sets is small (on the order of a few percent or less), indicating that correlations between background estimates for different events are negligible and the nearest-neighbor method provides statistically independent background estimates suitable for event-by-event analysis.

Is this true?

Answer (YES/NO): YES